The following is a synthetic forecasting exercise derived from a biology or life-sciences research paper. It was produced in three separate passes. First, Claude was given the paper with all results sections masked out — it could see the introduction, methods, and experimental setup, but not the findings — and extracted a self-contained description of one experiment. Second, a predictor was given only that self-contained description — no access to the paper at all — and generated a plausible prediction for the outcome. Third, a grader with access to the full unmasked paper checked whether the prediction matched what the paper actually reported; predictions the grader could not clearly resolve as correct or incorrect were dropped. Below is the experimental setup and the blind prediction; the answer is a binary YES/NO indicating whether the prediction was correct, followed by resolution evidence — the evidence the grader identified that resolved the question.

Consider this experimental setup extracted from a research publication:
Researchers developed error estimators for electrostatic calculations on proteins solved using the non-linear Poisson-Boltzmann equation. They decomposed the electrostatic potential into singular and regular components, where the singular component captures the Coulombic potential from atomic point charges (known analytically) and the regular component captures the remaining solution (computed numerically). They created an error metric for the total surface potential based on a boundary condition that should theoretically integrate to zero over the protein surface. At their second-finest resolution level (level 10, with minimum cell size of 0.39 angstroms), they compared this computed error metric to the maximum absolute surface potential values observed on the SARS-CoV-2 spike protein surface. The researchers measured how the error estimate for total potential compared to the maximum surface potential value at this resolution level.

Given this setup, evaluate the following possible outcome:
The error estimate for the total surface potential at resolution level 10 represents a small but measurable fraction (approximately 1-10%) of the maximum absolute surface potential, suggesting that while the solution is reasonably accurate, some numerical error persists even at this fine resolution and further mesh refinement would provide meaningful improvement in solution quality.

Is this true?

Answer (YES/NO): NO